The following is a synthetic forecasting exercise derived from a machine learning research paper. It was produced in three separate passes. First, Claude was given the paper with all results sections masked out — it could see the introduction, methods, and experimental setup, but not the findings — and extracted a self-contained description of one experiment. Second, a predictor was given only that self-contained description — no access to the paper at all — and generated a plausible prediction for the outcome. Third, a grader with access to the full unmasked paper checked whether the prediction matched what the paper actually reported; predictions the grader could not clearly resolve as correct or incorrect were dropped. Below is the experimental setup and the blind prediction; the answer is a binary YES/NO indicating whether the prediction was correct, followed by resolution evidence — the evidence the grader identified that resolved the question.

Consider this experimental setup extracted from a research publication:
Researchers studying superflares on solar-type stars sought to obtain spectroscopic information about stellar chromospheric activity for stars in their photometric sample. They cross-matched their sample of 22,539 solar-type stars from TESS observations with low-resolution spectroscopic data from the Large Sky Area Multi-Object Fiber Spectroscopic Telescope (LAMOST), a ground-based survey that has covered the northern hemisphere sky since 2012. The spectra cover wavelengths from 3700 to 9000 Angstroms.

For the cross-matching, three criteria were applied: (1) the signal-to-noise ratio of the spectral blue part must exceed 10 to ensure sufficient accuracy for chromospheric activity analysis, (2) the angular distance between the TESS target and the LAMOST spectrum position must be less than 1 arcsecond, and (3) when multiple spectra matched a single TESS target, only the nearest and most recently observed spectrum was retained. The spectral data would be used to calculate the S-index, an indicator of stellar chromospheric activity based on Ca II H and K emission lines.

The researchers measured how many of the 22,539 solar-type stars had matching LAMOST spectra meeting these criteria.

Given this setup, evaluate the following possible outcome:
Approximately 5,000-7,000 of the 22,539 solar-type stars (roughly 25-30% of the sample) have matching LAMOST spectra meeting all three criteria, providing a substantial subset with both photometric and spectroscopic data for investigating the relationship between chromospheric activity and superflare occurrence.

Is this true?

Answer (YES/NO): NO